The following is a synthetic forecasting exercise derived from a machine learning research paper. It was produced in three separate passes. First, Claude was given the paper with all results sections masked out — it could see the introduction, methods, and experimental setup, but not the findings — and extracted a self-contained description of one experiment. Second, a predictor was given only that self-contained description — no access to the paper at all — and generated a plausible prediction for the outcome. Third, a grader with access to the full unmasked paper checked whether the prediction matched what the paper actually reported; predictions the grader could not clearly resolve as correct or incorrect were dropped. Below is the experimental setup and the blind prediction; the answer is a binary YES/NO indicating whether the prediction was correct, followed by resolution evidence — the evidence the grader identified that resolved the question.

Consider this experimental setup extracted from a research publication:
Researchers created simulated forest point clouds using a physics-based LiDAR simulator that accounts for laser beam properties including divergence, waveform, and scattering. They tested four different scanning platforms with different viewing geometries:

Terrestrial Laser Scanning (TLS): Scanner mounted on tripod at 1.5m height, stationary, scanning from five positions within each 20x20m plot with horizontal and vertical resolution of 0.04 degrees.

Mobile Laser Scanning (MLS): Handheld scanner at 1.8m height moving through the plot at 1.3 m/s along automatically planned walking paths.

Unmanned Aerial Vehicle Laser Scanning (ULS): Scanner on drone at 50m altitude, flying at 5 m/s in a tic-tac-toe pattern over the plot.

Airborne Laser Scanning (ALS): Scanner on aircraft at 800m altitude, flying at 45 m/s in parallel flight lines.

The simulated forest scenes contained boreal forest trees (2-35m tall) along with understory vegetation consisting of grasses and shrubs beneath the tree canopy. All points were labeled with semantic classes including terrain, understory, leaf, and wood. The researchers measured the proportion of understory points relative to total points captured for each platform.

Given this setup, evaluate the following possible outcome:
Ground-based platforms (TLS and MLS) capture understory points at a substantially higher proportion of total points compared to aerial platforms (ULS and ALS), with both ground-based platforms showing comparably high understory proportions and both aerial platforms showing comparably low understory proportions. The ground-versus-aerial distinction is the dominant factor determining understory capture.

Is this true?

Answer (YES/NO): NO